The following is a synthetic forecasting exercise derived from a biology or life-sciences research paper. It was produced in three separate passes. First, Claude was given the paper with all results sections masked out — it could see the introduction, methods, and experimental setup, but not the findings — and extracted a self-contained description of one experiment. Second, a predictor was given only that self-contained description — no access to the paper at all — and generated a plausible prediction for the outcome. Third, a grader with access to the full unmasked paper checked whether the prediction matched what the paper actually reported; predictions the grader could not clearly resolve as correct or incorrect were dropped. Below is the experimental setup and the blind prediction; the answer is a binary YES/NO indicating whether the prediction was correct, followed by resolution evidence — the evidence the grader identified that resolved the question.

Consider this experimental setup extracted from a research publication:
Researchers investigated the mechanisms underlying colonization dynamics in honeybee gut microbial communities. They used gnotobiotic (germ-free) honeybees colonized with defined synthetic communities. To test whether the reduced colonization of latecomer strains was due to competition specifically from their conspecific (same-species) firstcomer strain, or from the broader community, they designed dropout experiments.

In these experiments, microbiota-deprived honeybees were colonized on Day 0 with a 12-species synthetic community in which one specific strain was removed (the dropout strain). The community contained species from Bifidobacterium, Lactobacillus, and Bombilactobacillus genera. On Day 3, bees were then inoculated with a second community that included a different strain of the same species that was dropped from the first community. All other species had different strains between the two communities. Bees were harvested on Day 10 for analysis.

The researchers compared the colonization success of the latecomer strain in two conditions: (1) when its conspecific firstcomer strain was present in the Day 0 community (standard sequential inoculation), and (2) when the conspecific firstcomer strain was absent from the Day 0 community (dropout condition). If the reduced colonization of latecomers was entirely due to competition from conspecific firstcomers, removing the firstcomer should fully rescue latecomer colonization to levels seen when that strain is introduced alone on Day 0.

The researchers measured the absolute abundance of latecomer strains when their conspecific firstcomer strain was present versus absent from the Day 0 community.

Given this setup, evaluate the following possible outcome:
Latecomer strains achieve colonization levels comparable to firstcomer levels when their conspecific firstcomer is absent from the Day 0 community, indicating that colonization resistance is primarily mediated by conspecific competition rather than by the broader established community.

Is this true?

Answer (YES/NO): NO